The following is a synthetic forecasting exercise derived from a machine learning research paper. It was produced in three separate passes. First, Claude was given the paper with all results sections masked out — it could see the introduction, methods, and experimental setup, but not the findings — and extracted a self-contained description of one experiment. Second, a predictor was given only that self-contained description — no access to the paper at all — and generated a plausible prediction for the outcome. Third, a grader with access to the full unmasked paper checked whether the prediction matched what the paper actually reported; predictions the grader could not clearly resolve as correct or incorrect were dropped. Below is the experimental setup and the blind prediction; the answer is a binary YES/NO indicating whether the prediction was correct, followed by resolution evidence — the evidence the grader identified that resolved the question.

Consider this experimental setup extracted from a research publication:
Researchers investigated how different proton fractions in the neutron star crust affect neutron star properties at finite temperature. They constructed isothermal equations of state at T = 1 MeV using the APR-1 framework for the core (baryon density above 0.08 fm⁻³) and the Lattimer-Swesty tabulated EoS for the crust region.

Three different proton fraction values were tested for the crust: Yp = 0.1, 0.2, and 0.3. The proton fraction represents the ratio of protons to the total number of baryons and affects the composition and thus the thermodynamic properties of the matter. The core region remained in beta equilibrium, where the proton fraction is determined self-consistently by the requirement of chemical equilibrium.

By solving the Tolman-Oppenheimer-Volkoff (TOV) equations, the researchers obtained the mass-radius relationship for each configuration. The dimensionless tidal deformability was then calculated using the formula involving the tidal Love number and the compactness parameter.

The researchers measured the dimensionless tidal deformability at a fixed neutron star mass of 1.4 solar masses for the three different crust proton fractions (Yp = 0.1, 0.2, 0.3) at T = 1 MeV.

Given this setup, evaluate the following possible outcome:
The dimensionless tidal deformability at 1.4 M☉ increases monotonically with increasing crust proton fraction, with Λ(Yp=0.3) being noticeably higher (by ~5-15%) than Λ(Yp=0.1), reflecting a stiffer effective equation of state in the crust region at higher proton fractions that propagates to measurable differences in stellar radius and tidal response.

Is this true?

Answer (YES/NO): NO